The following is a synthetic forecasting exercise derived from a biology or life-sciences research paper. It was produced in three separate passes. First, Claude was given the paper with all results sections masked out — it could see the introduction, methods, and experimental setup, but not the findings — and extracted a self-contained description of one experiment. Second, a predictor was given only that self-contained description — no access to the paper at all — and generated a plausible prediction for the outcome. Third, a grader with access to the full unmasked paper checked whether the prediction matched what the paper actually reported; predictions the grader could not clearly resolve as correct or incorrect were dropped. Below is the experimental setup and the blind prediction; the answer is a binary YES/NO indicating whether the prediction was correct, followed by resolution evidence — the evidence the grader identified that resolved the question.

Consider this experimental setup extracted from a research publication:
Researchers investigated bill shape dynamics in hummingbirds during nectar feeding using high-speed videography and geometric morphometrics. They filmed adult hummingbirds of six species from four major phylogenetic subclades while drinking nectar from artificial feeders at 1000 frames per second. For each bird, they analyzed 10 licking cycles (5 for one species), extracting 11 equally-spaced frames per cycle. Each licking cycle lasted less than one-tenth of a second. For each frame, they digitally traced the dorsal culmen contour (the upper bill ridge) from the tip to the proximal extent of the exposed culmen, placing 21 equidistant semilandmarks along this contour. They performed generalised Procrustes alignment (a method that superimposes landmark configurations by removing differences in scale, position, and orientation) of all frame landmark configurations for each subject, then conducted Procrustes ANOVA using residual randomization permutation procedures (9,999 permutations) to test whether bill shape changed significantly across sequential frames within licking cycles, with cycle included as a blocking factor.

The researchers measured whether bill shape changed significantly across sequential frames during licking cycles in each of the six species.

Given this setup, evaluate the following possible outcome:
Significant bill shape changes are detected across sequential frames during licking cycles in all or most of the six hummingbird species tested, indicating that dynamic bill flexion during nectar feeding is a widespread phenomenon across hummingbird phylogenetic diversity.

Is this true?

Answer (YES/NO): YES